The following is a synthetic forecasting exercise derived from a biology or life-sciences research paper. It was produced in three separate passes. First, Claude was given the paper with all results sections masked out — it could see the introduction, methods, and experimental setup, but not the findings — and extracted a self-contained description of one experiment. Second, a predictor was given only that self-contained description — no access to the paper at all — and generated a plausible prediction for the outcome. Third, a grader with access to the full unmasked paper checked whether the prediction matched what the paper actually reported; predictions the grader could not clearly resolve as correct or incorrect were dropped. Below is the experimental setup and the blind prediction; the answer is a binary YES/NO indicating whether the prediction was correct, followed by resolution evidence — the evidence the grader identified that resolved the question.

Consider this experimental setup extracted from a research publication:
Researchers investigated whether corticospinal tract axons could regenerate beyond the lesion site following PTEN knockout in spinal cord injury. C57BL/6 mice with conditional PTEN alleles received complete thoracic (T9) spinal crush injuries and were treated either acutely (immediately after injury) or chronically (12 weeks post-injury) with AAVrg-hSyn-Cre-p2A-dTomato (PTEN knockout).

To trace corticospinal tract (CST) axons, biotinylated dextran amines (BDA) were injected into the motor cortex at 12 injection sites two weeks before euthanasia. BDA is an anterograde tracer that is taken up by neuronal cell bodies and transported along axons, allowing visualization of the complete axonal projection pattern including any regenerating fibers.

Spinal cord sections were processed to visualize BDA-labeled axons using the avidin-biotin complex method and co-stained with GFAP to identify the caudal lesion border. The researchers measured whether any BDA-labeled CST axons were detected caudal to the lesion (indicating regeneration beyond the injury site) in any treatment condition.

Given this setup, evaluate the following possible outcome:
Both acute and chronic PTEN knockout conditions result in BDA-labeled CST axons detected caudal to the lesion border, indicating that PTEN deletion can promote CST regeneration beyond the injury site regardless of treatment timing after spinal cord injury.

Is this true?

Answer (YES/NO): NO